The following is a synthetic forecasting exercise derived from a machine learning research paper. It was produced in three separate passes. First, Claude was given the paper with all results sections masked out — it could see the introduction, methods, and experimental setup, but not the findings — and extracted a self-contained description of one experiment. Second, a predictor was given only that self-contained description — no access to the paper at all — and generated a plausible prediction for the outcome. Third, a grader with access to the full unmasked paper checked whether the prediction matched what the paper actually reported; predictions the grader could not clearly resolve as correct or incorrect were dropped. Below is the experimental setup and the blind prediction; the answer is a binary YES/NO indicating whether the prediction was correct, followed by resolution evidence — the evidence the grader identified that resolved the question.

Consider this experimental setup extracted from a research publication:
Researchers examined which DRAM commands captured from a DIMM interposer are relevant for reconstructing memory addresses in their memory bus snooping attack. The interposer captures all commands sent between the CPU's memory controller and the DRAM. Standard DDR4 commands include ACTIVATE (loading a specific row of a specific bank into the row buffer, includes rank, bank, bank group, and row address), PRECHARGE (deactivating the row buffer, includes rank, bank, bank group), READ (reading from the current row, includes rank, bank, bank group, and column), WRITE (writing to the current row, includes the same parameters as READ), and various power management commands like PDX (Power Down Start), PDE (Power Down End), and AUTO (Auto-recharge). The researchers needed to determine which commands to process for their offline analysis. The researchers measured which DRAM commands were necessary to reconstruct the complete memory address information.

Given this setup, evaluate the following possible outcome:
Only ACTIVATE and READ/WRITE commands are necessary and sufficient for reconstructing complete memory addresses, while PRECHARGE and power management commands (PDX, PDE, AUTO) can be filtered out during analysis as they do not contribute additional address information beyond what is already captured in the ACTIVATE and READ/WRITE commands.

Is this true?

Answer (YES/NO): NO